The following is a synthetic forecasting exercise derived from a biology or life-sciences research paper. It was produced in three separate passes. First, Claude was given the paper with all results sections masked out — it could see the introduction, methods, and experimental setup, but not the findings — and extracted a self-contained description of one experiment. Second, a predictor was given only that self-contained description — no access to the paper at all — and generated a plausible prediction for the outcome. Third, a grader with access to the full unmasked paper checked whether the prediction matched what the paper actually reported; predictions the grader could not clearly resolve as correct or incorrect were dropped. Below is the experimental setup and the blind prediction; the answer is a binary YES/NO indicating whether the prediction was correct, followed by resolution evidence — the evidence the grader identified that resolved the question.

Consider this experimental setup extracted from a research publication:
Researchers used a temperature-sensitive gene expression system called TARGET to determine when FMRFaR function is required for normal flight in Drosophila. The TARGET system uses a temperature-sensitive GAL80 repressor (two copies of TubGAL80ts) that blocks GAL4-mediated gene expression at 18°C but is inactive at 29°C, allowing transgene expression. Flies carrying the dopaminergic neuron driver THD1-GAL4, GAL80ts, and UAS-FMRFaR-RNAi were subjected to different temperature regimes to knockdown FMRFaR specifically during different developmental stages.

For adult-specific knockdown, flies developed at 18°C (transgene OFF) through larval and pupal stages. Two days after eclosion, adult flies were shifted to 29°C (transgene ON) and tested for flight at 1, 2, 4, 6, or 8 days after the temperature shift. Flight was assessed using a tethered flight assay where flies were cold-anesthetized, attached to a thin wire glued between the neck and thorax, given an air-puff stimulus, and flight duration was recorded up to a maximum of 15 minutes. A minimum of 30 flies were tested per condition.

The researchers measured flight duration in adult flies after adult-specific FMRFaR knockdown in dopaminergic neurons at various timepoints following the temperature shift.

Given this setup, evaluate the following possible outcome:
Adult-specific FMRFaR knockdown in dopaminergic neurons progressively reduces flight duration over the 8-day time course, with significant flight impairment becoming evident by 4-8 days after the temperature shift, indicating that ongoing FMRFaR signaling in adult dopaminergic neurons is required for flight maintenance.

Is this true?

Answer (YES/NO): YES